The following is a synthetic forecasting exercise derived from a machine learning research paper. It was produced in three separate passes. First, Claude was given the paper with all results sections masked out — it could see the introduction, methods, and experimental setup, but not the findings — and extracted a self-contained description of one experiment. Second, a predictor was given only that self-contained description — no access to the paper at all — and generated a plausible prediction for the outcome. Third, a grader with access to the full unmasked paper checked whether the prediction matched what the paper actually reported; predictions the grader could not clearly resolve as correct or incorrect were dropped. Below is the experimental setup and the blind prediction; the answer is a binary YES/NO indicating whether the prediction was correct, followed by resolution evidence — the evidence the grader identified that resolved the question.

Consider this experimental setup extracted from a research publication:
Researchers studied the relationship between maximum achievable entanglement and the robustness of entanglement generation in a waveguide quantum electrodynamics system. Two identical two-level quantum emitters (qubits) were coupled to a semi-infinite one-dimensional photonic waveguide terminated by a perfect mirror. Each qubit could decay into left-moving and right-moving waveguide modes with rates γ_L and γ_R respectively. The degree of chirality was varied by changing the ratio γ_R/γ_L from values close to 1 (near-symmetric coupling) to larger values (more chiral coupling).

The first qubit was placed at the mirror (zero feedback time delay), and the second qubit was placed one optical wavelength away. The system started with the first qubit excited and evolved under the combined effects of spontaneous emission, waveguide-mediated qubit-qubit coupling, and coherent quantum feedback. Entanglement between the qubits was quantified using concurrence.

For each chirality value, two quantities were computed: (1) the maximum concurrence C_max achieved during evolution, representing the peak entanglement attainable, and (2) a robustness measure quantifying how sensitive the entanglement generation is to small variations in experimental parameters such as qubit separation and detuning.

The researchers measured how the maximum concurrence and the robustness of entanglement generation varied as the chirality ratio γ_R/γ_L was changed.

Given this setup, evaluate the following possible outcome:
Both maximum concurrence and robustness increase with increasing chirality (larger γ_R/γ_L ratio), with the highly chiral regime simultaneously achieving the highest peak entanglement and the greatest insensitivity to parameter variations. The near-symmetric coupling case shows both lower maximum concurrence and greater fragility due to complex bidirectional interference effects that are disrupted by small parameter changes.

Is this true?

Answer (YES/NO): NO